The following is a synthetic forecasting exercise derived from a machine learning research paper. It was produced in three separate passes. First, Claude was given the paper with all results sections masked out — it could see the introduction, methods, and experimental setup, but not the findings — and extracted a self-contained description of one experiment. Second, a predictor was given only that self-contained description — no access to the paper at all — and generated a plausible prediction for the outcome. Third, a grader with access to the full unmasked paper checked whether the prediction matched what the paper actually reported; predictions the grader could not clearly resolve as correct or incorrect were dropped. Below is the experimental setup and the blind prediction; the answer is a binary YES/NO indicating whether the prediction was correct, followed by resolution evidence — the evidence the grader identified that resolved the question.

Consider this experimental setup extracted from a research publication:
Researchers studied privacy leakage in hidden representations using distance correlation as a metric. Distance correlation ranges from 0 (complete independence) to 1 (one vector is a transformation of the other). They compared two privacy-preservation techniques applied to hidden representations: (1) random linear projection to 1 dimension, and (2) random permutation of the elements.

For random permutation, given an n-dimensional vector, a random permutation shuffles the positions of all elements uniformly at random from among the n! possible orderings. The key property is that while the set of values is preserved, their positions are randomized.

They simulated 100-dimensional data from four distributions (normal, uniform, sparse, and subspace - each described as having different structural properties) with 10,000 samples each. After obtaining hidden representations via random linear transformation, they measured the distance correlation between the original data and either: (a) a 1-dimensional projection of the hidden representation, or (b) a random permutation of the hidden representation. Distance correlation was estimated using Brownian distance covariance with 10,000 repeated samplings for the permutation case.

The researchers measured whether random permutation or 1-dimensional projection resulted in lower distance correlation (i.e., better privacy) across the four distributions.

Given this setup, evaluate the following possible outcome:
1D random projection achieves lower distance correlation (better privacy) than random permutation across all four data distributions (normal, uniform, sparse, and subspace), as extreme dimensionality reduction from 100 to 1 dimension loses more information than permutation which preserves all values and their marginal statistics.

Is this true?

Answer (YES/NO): NO